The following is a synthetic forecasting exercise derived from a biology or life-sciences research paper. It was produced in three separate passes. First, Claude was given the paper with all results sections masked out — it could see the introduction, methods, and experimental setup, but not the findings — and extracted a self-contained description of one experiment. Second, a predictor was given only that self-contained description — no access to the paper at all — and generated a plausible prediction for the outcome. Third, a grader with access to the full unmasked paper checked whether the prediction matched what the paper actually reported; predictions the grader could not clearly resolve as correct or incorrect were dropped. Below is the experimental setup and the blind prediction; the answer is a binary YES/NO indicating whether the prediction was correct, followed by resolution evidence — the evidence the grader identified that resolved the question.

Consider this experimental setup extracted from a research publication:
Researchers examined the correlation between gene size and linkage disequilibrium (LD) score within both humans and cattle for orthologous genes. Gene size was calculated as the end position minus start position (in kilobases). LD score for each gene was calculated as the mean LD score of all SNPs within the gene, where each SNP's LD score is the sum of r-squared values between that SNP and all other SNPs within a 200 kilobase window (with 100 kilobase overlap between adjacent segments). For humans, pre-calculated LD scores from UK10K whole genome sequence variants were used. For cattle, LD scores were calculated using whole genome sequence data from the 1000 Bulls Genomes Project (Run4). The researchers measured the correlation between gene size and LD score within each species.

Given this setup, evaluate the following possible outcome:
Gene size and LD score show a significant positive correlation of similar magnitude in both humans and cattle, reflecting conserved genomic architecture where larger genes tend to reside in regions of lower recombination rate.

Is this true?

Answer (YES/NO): NO